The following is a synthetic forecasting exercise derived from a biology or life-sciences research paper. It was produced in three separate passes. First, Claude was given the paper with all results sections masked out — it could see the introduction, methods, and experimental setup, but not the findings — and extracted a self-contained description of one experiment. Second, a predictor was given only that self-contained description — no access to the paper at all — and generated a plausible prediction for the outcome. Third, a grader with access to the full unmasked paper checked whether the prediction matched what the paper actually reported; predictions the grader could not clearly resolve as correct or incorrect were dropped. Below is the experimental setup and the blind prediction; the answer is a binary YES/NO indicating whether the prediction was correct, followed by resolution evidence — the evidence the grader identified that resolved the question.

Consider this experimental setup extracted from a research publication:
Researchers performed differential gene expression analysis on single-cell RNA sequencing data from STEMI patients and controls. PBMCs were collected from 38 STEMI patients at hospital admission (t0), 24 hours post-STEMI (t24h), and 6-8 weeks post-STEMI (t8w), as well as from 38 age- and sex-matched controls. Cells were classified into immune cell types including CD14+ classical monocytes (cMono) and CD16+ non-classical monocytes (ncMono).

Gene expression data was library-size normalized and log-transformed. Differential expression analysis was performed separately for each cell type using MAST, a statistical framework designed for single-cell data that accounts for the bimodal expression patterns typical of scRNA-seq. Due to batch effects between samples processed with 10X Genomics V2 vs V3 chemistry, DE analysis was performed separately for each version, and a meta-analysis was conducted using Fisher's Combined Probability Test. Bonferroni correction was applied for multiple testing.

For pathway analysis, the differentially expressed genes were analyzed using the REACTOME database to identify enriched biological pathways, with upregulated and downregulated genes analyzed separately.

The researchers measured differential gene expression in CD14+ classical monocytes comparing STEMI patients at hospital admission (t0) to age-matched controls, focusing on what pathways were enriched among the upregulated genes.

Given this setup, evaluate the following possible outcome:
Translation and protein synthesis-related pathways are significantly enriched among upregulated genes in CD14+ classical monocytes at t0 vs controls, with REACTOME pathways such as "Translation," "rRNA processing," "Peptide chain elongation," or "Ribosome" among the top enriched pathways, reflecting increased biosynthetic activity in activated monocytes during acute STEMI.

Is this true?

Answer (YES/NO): NO